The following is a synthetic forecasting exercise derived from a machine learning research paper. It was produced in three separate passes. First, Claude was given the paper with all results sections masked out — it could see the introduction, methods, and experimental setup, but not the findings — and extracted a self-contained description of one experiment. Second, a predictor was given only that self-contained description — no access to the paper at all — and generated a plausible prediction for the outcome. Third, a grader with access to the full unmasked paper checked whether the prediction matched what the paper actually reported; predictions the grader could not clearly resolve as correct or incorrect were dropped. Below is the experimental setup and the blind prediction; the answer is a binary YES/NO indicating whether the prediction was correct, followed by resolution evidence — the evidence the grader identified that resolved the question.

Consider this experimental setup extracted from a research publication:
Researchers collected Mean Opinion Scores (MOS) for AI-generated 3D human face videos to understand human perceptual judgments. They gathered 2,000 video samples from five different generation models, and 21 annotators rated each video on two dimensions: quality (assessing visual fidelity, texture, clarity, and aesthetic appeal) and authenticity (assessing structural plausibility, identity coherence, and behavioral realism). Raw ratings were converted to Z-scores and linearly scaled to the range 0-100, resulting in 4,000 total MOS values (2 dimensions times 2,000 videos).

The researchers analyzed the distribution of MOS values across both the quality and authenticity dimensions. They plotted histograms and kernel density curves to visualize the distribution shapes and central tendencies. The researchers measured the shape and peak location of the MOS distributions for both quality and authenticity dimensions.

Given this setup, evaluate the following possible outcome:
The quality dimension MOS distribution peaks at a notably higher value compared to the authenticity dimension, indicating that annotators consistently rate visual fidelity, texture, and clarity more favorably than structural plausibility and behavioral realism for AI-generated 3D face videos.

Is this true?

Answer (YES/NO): NO